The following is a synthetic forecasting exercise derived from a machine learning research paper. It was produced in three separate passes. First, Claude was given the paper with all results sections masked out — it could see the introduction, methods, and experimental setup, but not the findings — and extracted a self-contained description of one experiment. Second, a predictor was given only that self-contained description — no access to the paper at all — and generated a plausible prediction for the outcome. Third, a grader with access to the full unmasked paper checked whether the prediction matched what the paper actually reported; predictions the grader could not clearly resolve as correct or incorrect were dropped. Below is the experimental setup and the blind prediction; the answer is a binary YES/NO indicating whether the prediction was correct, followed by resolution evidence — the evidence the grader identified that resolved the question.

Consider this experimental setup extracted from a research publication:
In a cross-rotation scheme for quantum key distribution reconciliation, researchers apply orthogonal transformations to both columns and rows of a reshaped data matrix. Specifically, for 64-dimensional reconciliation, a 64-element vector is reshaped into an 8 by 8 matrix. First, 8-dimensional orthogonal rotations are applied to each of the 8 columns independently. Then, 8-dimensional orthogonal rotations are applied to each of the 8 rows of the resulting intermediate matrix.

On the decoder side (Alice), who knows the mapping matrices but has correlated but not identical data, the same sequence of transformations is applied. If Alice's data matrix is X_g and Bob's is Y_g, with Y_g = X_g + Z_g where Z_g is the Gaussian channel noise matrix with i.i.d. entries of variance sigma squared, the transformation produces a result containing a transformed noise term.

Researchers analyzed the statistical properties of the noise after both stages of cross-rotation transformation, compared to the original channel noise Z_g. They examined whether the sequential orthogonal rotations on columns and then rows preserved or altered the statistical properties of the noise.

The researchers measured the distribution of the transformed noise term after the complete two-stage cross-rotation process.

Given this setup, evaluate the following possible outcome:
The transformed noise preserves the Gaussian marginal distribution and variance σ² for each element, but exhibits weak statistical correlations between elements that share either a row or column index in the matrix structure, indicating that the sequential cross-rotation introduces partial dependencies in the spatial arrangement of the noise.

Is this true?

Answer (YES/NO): NO